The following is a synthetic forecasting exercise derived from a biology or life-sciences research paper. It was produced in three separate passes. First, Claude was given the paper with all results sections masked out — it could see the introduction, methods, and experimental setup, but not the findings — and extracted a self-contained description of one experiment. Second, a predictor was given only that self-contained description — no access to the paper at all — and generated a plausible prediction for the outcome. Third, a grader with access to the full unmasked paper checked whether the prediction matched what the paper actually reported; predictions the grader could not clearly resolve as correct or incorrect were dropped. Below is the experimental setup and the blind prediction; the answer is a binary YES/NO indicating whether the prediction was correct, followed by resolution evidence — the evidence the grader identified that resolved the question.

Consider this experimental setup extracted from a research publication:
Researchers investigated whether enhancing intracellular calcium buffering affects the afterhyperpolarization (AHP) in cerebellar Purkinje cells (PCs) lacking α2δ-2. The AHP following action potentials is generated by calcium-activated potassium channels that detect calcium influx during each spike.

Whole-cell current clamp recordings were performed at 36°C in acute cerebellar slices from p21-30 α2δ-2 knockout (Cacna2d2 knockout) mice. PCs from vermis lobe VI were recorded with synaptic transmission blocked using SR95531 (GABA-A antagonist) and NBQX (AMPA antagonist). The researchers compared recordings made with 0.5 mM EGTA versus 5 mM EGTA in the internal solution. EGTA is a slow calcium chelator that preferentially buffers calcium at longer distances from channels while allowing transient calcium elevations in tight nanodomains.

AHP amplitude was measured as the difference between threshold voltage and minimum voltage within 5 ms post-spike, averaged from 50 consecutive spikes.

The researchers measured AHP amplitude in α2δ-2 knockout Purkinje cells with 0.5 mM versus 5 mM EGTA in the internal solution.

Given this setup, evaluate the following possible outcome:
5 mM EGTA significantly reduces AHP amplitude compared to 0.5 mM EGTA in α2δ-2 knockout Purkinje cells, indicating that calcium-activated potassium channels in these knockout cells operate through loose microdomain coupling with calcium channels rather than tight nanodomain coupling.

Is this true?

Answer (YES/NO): NO